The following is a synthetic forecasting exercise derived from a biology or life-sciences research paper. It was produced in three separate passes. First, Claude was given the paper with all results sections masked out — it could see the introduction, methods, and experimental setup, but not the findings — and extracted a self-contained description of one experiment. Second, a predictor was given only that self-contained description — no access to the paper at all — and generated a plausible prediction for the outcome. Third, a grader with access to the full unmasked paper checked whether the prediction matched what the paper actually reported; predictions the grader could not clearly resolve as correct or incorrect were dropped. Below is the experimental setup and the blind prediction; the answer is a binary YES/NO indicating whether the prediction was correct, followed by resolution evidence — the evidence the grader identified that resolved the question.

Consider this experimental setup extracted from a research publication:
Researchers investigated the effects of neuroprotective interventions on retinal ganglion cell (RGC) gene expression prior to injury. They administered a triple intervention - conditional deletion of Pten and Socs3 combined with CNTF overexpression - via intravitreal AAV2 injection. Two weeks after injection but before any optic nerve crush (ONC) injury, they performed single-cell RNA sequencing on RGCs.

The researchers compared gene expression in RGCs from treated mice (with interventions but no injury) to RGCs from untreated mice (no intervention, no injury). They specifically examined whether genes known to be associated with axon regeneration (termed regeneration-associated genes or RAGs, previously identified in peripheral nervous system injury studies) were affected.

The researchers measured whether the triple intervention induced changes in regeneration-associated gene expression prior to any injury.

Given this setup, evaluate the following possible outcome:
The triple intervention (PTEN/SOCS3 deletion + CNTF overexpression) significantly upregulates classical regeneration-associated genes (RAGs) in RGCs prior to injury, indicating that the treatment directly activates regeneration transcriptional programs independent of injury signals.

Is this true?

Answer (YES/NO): YES